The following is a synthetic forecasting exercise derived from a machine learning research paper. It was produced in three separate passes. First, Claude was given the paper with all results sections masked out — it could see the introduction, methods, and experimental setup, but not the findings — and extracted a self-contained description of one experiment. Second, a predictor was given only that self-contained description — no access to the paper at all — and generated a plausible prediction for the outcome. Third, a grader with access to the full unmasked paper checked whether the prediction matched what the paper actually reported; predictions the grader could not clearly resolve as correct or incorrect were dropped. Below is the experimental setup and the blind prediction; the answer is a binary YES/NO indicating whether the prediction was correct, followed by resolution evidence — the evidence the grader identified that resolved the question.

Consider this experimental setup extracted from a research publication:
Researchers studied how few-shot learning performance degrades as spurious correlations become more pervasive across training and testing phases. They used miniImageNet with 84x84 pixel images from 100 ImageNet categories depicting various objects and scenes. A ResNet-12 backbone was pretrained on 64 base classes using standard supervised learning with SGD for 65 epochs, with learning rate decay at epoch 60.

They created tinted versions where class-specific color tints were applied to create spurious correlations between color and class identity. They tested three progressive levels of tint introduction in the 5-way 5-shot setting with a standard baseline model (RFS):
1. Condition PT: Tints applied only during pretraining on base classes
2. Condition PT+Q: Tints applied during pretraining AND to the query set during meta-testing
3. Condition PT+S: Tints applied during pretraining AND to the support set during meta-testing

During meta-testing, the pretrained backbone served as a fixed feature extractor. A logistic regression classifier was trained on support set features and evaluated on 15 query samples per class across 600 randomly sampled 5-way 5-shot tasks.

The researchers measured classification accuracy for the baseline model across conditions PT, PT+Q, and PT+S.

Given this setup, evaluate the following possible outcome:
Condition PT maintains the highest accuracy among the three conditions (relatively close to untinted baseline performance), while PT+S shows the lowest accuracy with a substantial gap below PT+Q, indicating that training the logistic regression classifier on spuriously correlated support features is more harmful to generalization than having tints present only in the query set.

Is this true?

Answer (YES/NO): YES